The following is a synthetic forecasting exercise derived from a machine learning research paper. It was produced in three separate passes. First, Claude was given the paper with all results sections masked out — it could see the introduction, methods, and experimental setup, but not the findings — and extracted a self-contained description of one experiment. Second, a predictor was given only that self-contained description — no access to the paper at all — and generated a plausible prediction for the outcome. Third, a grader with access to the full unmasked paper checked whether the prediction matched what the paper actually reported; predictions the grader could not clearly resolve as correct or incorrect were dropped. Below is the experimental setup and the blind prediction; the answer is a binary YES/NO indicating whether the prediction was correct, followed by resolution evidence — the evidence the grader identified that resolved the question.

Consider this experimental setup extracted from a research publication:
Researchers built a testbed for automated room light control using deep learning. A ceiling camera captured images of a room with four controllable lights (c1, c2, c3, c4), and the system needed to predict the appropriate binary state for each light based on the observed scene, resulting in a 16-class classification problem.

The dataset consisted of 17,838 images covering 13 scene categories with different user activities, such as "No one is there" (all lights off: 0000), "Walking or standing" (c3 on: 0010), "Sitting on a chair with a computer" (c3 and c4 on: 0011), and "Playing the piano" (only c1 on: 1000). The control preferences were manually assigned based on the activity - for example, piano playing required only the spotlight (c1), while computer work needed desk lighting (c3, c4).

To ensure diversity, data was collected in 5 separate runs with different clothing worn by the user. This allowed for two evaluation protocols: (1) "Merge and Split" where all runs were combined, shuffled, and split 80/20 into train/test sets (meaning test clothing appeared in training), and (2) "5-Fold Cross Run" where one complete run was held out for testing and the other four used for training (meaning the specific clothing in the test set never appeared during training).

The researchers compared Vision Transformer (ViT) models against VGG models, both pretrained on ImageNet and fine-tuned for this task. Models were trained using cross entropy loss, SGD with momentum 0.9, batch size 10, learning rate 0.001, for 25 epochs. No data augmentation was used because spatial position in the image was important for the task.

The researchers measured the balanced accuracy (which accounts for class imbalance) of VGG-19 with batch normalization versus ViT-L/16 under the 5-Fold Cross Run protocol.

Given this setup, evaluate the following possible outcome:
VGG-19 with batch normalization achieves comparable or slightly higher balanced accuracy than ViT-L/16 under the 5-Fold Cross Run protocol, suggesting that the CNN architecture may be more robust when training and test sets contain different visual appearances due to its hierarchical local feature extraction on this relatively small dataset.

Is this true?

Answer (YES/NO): NO